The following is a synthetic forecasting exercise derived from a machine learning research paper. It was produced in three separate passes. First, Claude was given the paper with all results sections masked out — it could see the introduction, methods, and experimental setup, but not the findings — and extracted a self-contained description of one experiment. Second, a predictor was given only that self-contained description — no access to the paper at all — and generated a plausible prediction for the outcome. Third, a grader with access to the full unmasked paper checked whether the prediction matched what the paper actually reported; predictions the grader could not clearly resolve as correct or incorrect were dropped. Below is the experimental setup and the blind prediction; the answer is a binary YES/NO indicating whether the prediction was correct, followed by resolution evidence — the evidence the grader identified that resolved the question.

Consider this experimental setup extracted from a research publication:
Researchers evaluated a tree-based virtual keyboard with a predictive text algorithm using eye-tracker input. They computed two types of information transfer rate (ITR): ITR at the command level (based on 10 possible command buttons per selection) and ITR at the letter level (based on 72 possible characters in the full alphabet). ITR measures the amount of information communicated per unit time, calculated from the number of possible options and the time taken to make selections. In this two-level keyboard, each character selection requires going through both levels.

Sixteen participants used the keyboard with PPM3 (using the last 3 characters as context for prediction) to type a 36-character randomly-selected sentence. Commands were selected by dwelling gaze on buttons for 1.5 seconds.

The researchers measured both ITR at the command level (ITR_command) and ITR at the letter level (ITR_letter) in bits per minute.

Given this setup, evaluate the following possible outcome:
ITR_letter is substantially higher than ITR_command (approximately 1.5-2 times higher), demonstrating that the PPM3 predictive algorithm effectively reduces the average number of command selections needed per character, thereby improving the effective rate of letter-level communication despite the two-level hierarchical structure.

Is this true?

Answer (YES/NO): NO